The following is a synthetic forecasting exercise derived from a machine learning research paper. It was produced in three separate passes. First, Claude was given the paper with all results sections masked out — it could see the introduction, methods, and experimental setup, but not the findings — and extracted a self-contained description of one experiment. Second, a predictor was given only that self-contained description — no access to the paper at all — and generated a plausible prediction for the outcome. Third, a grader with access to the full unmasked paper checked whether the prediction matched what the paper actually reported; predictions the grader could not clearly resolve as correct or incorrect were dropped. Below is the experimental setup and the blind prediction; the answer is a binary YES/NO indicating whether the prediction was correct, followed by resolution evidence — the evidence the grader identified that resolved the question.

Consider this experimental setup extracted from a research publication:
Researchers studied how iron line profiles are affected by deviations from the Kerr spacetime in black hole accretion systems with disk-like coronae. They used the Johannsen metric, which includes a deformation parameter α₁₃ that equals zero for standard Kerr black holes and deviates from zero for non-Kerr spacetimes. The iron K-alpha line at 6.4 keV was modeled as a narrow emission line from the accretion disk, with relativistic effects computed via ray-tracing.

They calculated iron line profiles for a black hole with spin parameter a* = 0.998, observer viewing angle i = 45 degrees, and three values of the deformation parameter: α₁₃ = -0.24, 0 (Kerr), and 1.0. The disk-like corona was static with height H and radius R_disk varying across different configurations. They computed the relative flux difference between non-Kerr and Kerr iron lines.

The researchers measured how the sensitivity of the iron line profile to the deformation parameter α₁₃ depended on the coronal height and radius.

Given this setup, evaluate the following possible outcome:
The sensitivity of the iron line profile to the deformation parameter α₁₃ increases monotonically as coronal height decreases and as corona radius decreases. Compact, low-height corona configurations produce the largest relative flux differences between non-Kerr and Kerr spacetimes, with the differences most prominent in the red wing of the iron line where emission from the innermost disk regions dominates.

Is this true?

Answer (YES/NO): YES